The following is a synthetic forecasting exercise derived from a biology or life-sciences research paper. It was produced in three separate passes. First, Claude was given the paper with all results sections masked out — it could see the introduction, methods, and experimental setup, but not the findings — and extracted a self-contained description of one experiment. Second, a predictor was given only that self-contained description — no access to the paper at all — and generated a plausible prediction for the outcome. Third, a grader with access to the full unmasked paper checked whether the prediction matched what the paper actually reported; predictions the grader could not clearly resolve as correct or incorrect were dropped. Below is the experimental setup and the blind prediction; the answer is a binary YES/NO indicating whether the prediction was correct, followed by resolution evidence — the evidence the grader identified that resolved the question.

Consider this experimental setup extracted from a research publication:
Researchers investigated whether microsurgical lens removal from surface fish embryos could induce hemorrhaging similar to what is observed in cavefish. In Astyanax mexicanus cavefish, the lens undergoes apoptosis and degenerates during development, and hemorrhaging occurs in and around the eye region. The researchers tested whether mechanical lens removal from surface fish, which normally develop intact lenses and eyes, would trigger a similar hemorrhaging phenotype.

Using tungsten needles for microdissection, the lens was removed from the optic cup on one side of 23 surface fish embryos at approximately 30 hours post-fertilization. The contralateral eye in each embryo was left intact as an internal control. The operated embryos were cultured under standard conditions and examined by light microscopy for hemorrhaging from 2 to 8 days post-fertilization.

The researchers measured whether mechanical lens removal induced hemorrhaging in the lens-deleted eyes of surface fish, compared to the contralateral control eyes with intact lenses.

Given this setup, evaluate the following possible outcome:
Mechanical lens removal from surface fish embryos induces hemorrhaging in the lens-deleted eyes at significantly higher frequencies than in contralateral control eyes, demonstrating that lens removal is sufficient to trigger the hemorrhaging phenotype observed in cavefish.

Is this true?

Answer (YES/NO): NO